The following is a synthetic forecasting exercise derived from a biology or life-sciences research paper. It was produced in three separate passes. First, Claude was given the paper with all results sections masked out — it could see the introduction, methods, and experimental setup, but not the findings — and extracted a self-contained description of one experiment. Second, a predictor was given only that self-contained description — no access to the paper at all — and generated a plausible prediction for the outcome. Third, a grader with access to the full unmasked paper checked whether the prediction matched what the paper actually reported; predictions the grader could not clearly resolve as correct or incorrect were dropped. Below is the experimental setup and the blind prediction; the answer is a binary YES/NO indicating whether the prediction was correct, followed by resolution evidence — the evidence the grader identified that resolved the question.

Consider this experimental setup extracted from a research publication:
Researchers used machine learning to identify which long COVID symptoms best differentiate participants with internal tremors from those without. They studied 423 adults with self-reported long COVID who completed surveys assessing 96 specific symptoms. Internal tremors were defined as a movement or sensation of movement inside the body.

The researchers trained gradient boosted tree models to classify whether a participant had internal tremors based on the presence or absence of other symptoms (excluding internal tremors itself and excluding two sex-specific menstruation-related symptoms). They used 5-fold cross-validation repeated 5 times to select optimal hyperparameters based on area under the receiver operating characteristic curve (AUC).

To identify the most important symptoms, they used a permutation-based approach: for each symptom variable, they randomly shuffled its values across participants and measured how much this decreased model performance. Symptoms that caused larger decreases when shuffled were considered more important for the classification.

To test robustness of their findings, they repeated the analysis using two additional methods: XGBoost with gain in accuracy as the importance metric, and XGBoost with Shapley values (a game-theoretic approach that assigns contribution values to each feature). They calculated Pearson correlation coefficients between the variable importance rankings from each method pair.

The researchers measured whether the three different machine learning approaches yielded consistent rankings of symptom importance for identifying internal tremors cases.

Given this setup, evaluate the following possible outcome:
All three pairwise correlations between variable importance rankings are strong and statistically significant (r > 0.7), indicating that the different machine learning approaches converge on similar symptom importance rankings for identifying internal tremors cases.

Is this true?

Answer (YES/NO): YES